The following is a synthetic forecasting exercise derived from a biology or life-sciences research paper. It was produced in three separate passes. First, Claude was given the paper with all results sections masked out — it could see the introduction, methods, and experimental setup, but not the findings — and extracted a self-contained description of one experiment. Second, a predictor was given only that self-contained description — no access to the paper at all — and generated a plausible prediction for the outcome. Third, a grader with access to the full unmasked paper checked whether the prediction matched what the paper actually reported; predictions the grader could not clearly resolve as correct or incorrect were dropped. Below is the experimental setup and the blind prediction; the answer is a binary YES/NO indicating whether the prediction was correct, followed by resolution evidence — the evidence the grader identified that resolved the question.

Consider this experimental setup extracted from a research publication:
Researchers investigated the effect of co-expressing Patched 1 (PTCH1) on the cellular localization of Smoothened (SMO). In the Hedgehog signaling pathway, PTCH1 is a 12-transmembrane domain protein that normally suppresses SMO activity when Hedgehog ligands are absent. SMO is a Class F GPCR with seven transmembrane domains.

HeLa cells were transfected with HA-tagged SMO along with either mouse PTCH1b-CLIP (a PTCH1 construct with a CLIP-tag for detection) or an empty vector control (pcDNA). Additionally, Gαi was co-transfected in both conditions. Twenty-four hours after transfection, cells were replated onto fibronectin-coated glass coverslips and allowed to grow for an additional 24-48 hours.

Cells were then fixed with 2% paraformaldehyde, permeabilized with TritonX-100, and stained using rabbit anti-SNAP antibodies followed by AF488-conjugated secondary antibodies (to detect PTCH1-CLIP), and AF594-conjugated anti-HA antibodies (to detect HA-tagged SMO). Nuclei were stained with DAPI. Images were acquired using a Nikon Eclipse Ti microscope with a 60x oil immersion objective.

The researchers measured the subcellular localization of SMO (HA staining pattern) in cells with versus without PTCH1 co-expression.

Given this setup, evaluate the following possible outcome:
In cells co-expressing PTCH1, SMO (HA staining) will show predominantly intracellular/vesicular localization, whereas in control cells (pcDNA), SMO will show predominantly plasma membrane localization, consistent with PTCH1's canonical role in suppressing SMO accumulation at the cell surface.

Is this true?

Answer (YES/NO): NO